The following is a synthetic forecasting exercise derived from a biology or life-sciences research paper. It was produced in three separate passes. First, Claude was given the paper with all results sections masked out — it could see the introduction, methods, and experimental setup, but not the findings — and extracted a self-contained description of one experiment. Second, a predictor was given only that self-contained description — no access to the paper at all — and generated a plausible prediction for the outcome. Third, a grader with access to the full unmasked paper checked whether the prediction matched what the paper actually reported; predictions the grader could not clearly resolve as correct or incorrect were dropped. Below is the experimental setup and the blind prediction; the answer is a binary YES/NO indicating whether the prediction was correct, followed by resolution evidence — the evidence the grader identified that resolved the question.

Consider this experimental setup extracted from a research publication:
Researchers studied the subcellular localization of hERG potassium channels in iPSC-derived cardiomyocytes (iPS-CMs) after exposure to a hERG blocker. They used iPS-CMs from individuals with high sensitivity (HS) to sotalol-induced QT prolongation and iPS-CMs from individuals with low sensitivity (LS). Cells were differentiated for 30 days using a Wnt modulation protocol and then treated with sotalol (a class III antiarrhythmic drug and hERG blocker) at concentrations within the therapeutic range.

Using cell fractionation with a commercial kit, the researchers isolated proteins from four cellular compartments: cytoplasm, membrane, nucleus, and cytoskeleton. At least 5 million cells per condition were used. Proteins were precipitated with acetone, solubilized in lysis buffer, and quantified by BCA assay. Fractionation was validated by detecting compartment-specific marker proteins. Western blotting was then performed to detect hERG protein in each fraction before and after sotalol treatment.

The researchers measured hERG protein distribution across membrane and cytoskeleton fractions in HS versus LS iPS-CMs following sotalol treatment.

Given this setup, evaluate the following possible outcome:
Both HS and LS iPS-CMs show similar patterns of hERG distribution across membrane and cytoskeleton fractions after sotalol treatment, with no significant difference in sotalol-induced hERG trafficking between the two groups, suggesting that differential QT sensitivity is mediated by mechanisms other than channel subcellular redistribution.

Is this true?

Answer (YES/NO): NO